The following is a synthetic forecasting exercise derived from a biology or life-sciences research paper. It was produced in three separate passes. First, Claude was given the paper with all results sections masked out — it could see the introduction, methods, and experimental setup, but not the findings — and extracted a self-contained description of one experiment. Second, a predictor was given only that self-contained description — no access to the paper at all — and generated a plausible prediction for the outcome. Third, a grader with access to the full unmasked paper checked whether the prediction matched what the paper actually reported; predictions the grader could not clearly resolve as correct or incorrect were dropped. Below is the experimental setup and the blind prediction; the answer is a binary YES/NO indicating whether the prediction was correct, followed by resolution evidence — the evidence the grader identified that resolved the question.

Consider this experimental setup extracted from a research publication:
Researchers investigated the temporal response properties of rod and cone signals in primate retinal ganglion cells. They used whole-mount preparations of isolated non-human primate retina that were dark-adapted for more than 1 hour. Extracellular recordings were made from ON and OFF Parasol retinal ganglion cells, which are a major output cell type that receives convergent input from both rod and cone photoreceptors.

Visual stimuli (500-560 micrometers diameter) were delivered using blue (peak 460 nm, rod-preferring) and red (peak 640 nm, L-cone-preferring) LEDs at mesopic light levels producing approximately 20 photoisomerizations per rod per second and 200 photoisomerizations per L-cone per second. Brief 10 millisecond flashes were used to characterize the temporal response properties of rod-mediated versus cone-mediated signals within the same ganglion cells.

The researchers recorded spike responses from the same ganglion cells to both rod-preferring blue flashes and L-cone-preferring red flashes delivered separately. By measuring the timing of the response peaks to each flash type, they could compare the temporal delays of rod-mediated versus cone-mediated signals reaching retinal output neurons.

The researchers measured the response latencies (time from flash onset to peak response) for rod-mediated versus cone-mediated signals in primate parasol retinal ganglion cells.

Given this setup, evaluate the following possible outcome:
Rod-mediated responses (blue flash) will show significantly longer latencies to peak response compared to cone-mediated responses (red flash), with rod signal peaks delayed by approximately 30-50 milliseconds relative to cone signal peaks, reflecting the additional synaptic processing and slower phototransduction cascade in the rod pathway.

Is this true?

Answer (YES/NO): NO